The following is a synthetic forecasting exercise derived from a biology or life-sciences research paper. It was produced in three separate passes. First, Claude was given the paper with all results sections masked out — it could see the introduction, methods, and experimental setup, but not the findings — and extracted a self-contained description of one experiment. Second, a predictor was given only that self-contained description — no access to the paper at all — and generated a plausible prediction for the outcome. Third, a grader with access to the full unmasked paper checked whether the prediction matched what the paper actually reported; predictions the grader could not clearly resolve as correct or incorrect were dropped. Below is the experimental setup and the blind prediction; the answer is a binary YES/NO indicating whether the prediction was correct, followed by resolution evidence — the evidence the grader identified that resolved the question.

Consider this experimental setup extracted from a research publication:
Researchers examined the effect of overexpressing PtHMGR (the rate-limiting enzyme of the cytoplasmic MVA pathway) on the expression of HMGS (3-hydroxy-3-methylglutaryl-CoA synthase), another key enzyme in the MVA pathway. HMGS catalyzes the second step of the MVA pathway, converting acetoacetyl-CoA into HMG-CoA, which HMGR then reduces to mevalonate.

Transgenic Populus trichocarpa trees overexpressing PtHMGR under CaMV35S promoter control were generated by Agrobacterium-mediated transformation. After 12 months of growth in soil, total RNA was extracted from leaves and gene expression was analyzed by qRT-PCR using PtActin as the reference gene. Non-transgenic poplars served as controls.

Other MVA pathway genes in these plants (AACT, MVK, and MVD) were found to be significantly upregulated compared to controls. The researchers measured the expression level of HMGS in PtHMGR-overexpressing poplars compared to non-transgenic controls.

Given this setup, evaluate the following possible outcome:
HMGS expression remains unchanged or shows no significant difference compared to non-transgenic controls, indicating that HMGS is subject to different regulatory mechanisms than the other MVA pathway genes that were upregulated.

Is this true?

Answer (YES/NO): NO